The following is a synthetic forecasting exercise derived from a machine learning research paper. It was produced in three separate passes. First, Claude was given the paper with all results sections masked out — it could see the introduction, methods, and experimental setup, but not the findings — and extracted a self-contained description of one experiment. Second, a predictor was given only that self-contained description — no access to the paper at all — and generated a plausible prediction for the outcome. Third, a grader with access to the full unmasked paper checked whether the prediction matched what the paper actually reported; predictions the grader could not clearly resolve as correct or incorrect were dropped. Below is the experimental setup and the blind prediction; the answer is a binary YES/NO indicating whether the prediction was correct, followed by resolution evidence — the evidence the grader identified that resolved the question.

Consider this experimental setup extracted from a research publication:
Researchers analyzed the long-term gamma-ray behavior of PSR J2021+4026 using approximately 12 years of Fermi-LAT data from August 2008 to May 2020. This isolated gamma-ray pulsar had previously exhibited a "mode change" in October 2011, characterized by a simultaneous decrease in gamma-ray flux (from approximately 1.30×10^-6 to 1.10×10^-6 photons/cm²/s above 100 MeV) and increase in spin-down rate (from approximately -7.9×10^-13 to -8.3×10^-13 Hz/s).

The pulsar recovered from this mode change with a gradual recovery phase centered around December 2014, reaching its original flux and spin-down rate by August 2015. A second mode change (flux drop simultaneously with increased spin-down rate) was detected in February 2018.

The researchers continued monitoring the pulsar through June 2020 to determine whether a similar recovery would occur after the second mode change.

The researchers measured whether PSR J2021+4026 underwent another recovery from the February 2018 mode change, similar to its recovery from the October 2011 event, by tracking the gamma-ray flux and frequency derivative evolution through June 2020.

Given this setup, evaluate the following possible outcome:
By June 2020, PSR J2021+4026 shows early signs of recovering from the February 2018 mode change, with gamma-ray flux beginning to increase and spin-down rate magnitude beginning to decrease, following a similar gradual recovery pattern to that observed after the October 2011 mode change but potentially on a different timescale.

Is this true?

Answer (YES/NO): NO